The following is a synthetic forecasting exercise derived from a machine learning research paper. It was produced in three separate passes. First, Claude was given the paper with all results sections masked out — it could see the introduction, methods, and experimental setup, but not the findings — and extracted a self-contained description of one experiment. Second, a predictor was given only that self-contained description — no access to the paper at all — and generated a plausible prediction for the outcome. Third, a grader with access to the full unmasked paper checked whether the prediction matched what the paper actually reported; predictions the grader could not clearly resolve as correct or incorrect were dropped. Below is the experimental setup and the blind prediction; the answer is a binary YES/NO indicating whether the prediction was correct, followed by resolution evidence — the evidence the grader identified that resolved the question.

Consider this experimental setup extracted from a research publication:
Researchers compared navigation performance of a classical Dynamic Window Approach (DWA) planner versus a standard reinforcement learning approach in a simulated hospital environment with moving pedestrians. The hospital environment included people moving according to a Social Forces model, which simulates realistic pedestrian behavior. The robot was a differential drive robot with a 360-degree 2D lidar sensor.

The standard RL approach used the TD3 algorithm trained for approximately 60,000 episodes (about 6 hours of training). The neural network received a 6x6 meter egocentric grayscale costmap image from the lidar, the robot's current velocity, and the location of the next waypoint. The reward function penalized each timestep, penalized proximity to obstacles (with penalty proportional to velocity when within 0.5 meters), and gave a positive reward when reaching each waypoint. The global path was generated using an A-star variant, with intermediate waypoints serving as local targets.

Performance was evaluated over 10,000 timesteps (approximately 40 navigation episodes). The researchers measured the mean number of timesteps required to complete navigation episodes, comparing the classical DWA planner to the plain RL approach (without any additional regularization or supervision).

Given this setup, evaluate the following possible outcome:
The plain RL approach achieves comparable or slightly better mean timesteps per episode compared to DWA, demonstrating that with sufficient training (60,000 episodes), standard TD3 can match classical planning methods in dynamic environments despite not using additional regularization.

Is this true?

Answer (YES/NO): NO